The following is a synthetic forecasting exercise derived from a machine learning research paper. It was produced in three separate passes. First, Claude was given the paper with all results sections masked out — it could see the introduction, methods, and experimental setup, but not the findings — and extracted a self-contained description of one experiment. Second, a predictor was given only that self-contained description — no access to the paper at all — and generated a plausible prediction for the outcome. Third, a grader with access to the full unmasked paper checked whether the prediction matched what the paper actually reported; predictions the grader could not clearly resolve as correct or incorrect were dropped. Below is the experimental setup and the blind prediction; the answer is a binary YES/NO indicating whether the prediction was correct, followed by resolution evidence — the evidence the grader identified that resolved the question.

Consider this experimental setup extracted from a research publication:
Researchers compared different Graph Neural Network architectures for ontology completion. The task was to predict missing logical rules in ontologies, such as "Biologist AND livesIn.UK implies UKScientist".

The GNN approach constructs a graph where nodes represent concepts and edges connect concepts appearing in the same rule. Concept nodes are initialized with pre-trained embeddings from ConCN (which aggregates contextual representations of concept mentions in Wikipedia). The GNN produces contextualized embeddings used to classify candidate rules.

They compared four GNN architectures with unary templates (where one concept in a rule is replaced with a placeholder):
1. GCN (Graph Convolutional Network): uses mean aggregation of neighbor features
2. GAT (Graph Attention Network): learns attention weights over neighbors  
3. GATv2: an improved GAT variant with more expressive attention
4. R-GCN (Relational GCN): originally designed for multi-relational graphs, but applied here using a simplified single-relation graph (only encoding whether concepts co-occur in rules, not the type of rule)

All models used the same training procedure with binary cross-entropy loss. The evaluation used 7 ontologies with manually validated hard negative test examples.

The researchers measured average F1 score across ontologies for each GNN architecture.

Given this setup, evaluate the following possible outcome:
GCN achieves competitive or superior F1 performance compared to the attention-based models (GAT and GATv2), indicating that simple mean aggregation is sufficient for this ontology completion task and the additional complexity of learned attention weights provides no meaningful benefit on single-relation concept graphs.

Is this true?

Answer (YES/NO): YES